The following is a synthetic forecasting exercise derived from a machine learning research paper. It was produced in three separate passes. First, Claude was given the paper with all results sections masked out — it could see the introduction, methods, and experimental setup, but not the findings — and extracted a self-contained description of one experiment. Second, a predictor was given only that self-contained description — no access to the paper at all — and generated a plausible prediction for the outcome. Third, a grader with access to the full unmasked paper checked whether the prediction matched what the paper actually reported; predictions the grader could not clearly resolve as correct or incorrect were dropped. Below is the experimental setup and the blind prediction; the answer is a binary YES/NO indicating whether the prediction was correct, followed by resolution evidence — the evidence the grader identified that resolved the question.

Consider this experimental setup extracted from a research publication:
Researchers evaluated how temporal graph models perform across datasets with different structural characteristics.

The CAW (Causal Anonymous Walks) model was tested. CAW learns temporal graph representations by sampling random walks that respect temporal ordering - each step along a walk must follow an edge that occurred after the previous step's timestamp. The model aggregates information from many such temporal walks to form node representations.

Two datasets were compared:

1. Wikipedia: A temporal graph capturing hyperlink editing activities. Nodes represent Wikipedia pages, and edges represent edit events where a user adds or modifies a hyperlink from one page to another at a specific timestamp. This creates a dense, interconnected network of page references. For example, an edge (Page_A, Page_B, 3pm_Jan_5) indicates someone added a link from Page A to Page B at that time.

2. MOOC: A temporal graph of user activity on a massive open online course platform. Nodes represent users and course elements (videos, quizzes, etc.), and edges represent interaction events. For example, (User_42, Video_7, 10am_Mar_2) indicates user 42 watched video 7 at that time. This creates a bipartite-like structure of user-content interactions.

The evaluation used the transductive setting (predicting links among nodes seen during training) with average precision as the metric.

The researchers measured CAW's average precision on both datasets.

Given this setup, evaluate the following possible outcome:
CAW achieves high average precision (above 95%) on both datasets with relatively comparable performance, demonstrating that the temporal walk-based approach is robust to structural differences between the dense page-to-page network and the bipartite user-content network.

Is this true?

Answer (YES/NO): NO